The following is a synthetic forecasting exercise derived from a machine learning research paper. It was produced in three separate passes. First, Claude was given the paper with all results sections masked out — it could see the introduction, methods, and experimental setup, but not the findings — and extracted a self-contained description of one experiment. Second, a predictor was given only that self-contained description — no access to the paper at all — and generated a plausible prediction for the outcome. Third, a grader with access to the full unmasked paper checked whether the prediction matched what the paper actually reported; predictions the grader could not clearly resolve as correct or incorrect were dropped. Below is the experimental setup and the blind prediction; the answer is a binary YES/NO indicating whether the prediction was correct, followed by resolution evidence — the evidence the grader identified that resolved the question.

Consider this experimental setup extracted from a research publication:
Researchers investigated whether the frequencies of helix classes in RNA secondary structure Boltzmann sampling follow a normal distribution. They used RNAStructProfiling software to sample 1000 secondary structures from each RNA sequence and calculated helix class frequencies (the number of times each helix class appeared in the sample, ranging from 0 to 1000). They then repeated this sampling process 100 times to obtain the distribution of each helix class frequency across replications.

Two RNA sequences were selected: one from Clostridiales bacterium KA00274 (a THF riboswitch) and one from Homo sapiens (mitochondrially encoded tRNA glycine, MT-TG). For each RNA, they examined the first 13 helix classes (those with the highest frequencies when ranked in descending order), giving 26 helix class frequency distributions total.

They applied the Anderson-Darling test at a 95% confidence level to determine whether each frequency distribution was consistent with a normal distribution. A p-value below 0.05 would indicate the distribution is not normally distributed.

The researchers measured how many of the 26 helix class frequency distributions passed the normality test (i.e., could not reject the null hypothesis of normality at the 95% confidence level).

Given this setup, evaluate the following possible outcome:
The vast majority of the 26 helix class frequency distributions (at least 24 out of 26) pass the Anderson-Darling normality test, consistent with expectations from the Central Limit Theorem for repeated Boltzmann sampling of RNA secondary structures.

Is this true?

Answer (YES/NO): NO